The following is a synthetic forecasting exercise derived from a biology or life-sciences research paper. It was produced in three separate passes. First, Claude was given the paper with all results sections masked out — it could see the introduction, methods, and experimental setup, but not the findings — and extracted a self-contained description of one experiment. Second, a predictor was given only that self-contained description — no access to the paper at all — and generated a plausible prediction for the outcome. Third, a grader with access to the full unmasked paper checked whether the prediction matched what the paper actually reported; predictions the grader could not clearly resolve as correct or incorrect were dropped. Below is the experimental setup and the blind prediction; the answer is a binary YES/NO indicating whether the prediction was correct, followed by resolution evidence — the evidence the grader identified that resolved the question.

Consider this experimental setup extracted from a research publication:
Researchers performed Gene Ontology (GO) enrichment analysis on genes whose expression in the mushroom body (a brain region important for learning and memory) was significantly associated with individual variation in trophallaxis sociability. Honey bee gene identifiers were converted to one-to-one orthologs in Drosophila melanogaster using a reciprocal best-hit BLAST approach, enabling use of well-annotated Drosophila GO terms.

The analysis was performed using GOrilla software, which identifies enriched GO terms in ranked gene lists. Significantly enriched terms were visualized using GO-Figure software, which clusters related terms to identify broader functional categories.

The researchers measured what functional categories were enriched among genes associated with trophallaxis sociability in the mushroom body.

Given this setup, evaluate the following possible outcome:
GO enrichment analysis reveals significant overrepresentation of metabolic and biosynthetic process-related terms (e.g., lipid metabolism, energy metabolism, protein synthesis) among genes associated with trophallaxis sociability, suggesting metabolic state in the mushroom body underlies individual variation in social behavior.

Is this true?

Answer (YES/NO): YES